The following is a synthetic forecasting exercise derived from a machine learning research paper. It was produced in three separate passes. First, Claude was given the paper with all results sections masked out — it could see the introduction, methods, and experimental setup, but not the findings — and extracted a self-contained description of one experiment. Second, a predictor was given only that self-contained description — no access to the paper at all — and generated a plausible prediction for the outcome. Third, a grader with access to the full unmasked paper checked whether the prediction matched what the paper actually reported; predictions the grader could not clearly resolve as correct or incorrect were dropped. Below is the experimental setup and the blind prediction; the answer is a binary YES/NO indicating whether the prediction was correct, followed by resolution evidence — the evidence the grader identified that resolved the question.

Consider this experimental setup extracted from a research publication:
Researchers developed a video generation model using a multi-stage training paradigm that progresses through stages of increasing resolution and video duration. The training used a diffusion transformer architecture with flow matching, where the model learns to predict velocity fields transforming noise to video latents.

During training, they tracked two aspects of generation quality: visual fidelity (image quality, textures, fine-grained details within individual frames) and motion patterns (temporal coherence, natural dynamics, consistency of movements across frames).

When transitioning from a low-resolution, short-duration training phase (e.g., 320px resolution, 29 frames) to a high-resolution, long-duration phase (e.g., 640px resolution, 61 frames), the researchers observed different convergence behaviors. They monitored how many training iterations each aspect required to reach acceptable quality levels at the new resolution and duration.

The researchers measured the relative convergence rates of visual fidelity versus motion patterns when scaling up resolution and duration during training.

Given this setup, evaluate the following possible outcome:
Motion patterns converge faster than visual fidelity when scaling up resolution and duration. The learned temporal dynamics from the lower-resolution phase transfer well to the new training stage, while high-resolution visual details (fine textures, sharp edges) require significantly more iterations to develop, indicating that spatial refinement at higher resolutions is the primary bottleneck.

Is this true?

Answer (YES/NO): NO